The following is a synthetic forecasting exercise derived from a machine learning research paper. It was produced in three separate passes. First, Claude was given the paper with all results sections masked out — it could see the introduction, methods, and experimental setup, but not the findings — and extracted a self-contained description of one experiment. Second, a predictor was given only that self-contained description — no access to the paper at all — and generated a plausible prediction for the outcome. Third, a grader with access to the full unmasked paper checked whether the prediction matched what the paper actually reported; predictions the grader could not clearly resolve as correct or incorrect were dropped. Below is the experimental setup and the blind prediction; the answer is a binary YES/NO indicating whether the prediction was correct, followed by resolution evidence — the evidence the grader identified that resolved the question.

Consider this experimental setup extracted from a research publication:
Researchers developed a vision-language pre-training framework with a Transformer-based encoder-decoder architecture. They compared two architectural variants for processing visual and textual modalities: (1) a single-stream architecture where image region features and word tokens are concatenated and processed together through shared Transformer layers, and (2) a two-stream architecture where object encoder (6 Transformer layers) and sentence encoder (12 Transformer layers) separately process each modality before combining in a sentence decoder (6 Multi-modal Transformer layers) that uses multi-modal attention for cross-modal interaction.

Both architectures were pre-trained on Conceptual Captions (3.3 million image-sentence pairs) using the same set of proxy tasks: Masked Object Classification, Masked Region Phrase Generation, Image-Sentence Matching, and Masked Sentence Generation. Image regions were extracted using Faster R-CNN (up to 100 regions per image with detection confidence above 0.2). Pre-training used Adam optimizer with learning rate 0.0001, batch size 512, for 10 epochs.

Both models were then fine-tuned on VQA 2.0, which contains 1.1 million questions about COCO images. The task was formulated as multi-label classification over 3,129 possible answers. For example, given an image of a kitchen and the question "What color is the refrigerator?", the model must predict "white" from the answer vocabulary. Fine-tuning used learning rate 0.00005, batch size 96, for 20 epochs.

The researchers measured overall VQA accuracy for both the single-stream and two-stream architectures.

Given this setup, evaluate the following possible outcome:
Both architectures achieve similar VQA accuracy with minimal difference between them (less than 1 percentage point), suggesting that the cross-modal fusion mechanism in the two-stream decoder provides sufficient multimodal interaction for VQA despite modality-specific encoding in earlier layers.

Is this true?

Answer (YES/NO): YES